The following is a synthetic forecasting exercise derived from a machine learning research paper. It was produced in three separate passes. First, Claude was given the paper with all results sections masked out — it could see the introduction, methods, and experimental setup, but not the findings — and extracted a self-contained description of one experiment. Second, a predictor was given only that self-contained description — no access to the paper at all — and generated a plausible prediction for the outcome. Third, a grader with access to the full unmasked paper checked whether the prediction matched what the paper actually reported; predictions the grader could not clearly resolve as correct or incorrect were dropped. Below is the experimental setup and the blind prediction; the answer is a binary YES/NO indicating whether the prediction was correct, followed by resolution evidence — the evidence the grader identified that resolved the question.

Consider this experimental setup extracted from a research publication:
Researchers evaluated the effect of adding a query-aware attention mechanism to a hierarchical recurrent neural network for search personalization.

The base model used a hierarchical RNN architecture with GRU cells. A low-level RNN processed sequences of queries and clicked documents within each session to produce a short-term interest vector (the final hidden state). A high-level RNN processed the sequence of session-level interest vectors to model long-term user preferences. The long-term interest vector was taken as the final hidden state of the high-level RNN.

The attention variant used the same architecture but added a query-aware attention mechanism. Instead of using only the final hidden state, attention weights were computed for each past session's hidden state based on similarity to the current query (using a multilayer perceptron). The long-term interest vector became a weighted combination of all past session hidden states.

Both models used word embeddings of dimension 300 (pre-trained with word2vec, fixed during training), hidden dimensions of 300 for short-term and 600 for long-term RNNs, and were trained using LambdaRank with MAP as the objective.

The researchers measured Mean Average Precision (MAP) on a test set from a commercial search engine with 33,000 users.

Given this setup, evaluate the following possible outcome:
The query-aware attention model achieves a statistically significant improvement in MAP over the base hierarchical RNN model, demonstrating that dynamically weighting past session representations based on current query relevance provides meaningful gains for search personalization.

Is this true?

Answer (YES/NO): NO